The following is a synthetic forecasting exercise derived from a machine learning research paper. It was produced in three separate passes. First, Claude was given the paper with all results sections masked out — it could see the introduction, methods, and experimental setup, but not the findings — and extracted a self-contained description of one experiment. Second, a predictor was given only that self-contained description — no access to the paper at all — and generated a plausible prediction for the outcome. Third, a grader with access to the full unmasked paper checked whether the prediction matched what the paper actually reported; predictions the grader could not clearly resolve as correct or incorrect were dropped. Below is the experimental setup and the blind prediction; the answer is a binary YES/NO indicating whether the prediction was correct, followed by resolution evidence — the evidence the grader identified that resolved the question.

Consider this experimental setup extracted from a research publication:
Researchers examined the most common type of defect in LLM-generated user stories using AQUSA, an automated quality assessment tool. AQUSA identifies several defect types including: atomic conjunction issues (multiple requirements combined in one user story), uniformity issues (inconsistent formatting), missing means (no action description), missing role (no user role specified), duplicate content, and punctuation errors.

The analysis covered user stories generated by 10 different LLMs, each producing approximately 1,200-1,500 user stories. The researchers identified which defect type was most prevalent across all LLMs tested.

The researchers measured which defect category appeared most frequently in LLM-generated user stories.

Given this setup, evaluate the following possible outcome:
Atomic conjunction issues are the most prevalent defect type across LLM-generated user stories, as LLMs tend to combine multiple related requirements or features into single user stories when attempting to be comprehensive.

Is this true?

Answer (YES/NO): YES